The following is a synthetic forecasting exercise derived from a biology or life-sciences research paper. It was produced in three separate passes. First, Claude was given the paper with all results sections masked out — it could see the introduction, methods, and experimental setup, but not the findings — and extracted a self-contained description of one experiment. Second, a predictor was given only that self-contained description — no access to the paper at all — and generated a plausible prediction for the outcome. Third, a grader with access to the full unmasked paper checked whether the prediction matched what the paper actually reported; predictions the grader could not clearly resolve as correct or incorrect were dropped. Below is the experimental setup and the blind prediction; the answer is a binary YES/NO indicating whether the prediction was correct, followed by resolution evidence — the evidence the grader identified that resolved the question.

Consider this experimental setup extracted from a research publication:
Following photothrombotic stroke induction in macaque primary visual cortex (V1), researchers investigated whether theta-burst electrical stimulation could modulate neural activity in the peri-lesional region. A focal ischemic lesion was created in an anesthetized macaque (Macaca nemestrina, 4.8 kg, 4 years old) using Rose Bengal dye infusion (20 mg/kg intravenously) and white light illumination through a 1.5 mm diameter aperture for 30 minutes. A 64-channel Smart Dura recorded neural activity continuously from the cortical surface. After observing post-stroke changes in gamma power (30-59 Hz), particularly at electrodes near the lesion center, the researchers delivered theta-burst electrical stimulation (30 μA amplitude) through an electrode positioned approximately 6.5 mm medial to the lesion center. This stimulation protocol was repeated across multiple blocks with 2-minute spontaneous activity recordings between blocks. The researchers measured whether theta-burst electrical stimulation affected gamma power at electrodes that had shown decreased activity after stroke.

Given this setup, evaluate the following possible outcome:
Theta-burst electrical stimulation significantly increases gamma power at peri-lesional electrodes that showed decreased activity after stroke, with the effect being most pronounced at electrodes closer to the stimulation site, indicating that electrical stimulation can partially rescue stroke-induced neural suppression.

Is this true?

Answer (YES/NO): NO